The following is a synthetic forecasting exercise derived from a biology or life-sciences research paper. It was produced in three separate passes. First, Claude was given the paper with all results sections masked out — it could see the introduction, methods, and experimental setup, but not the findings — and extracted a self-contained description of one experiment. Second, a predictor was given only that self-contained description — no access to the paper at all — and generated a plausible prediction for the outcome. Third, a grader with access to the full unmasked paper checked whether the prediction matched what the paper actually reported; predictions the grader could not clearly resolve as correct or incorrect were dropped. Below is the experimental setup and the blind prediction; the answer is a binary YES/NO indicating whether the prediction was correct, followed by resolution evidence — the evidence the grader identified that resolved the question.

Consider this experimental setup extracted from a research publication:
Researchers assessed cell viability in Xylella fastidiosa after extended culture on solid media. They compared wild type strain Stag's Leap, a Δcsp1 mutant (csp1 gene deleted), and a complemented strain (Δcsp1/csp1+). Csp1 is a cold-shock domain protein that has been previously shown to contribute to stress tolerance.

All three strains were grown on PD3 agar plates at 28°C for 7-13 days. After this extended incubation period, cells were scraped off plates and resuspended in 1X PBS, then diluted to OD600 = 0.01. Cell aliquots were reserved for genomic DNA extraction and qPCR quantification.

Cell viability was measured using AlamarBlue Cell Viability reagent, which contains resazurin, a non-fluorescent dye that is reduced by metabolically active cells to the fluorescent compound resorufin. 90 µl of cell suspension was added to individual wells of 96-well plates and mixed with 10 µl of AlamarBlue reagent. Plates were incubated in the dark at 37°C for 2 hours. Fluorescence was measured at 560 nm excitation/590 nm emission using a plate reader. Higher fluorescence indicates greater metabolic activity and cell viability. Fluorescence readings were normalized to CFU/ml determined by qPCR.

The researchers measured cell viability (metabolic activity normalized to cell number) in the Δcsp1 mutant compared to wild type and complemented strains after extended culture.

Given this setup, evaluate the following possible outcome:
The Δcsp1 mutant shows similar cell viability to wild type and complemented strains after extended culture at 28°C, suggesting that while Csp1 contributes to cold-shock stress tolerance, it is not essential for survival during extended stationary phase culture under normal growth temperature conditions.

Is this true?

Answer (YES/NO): NO